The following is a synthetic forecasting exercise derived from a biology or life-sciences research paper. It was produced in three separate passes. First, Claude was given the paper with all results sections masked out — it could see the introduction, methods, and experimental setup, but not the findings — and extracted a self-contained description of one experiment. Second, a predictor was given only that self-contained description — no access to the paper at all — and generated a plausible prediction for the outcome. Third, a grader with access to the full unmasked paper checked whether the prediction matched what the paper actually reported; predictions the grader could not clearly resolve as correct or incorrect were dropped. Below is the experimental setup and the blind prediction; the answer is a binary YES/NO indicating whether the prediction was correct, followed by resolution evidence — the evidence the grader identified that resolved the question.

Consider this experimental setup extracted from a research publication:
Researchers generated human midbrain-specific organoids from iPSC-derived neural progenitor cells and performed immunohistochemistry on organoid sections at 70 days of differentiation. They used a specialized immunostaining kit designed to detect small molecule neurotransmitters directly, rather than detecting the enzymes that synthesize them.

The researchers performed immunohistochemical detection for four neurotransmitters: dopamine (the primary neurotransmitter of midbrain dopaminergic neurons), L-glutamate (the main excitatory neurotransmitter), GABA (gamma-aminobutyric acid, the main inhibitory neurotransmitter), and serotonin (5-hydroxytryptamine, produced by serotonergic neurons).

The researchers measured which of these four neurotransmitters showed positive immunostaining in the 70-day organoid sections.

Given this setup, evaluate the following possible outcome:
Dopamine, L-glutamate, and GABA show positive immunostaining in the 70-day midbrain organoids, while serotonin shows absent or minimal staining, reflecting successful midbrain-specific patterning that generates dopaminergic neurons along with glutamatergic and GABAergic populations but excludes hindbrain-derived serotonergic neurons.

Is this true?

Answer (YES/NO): NO